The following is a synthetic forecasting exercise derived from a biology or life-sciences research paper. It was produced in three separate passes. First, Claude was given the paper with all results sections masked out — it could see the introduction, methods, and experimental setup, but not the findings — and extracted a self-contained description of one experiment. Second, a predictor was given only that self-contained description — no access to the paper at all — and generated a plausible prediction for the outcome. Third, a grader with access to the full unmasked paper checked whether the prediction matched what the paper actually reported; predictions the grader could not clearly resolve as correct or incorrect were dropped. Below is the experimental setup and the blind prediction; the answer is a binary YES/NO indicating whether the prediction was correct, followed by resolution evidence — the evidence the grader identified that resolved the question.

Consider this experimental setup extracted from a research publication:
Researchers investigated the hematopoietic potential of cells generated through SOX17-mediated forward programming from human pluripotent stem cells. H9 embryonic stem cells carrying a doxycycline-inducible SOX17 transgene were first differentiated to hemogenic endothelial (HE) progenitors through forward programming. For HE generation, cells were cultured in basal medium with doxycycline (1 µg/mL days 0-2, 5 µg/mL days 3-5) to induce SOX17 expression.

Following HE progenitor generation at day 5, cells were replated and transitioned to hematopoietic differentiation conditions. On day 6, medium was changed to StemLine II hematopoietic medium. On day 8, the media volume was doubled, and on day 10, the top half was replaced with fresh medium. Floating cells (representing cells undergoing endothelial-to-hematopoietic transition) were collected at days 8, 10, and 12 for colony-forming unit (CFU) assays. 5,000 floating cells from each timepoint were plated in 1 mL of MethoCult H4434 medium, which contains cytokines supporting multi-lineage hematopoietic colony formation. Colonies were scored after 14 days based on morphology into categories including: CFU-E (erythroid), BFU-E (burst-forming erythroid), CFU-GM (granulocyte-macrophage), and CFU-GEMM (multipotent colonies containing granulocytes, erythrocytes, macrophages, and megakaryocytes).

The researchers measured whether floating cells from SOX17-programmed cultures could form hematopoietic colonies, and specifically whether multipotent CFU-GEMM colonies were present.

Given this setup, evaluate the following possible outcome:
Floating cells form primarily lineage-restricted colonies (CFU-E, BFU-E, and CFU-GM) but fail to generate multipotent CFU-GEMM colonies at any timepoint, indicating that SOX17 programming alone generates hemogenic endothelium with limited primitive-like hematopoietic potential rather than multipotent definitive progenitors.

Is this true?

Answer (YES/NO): NO